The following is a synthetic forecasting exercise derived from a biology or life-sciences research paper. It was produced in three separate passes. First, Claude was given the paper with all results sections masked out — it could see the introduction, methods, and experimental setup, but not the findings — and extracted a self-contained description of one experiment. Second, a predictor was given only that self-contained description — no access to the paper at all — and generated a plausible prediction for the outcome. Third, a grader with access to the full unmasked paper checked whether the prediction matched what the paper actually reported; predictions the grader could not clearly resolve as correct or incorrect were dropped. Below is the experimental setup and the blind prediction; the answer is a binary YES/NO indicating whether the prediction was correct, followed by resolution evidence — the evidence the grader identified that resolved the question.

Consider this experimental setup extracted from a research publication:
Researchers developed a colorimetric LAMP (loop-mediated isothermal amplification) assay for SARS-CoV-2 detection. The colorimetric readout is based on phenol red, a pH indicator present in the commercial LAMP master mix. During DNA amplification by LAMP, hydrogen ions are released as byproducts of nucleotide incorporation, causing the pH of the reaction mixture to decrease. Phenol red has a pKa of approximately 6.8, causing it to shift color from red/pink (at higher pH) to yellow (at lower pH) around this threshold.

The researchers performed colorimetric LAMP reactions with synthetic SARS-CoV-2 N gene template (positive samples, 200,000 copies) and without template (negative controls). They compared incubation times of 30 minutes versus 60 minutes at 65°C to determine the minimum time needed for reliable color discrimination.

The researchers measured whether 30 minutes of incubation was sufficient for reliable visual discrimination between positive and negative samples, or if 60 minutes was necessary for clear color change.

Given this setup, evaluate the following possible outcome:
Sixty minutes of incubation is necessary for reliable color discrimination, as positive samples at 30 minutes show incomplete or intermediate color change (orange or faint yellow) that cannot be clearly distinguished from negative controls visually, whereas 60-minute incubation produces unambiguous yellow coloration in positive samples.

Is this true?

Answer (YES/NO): NO